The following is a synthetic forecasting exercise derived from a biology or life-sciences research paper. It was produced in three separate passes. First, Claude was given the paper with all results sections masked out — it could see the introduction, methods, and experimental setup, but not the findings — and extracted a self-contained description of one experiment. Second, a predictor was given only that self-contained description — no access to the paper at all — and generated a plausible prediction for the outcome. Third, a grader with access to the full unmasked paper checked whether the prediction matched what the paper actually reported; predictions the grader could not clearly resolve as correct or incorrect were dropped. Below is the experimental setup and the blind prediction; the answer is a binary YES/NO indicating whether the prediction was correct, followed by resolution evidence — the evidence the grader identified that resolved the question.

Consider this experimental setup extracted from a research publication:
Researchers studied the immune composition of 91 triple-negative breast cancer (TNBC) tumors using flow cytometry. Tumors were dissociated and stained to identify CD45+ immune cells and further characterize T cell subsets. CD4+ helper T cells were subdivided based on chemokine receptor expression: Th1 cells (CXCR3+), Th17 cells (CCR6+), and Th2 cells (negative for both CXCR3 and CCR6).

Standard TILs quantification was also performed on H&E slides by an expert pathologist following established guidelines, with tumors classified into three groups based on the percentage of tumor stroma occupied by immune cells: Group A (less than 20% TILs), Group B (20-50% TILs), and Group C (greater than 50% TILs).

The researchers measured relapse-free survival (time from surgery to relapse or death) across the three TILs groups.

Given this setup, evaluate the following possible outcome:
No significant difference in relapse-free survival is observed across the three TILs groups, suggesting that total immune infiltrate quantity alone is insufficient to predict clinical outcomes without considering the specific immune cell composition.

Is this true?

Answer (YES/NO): YES